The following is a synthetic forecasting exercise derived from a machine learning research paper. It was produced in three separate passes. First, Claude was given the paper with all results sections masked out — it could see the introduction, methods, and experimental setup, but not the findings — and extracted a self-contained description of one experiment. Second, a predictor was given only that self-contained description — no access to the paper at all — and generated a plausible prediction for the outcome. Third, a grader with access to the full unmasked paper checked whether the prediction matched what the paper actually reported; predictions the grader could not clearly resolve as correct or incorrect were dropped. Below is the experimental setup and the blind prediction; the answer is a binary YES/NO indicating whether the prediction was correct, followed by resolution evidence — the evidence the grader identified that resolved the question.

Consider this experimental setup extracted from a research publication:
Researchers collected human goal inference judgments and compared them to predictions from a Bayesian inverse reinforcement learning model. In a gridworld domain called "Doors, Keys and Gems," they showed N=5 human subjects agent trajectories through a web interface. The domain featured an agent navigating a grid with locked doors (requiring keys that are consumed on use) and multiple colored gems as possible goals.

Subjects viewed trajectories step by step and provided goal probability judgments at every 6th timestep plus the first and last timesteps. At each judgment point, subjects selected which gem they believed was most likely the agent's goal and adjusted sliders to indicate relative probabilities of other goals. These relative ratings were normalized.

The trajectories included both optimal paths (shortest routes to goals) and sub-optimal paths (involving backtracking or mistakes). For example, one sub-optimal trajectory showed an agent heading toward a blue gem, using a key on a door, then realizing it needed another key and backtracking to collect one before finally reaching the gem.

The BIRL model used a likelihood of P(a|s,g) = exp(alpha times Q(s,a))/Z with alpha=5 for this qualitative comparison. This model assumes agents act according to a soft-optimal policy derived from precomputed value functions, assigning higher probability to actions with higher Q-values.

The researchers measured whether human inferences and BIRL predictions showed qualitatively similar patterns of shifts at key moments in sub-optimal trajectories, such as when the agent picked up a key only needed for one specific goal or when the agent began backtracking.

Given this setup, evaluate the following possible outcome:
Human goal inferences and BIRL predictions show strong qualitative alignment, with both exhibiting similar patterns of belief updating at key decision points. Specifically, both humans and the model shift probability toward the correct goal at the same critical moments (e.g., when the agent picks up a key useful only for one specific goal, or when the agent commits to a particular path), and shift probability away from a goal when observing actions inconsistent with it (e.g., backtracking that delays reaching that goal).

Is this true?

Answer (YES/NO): NO